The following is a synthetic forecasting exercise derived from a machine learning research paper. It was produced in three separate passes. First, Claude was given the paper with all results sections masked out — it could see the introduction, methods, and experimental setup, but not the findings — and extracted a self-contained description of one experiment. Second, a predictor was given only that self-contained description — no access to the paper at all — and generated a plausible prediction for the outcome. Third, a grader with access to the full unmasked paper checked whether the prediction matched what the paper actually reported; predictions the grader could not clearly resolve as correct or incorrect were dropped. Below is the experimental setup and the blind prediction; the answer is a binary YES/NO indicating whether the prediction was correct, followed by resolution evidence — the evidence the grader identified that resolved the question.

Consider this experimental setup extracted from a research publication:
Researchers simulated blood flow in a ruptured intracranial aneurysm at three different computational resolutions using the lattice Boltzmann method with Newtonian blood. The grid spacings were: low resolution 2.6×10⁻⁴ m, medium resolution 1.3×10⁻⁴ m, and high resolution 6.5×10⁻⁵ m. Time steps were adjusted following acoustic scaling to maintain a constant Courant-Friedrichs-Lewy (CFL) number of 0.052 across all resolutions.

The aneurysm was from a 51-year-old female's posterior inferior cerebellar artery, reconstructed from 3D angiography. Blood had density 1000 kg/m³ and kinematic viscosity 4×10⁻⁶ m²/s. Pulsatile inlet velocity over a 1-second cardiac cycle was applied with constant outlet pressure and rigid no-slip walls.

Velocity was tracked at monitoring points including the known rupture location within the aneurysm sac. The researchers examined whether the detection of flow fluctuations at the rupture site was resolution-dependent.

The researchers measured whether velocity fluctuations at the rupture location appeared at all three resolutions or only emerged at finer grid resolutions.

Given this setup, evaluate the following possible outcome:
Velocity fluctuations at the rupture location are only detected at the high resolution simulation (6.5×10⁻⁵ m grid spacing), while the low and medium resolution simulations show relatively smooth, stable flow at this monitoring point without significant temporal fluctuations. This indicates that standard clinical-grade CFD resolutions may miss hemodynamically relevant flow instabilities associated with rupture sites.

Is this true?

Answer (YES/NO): NO